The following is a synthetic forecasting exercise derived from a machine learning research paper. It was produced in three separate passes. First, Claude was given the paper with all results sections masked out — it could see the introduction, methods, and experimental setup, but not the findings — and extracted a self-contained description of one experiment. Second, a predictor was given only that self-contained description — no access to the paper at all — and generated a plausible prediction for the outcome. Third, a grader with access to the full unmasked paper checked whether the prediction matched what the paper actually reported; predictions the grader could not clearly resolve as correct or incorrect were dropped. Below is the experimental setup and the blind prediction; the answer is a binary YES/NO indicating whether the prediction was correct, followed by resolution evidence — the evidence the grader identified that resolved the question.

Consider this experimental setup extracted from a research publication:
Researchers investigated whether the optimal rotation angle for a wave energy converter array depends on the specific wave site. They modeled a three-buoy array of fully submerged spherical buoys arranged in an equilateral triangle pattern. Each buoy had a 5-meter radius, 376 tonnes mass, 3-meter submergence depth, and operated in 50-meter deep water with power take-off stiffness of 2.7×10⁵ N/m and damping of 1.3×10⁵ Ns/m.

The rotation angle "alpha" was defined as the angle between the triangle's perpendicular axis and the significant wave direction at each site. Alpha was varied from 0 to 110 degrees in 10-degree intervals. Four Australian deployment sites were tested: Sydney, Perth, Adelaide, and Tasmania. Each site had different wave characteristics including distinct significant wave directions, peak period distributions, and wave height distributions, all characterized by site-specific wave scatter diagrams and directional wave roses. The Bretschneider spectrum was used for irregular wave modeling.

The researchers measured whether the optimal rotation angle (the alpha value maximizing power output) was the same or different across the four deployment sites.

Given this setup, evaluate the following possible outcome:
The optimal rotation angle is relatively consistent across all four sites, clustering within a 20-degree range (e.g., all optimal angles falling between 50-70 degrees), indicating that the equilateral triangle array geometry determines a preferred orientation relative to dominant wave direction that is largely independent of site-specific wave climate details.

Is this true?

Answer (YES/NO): NO